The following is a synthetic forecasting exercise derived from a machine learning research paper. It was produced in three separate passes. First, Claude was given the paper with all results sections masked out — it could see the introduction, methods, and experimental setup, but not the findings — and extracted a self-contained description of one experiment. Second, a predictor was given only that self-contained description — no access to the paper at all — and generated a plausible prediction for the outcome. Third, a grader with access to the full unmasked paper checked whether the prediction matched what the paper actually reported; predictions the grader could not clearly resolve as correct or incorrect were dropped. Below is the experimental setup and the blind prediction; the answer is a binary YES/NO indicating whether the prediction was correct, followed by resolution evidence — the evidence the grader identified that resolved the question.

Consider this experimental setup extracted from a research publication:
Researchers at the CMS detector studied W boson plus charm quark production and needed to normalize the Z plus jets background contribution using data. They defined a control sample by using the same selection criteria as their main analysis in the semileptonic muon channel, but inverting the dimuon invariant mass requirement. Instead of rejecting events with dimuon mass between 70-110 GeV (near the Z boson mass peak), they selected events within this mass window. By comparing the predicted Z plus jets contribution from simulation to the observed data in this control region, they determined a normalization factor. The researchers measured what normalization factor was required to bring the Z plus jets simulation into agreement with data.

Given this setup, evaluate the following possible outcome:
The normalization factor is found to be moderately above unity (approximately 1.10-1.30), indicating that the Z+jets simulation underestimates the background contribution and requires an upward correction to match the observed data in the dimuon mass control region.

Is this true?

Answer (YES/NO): NO